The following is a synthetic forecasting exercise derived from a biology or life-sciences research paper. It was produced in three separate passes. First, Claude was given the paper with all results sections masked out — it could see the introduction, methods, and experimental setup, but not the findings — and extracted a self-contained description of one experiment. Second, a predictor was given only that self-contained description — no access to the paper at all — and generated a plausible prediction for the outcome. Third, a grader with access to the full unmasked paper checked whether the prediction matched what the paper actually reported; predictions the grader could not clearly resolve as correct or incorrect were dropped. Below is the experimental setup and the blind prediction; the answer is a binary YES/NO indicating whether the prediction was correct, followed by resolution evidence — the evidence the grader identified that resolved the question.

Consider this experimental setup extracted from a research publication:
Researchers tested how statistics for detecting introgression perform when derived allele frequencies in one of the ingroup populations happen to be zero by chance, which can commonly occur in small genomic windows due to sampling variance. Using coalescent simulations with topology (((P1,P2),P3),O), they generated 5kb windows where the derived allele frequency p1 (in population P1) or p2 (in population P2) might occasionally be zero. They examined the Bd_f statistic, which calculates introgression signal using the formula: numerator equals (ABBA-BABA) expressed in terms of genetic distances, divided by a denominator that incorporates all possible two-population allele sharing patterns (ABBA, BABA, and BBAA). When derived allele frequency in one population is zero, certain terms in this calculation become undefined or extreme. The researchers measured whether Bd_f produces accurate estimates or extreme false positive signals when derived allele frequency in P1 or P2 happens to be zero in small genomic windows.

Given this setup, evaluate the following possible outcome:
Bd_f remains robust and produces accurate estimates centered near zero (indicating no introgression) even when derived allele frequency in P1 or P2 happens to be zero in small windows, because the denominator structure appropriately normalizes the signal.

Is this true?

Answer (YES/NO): NO